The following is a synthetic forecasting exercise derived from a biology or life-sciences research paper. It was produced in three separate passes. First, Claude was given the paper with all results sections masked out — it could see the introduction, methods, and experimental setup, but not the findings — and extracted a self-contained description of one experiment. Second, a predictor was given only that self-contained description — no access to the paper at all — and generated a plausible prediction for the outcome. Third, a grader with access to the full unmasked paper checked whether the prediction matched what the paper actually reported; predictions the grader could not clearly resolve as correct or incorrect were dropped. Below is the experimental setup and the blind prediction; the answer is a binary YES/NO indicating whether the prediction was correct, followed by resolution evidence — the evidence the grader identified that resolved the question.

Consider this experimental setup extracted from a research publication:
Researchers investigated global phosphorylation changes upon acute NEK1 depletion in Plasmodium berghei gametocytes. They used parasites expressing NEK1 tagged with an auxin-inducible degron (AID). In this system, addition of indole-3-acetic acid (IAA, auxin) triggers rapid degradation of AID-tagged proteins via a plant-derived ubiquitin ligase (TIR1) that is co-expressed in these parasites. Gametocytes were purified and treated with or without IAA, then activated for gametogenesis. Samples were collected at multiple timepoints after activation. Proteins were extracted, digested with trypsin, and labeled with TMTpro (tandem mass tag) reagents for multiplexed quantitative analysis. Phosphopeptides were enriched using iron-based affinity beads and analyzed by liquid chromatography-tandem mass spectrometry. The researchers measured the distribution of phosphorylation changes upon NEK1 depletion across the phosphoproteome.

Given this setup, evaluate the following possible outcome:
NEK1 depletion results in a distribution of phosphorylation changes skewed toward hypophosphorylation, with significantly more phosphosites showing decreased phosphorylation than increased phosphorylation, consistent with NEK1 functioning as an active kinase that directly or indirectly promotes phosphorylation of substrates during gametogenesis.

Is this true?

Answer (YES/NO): NO